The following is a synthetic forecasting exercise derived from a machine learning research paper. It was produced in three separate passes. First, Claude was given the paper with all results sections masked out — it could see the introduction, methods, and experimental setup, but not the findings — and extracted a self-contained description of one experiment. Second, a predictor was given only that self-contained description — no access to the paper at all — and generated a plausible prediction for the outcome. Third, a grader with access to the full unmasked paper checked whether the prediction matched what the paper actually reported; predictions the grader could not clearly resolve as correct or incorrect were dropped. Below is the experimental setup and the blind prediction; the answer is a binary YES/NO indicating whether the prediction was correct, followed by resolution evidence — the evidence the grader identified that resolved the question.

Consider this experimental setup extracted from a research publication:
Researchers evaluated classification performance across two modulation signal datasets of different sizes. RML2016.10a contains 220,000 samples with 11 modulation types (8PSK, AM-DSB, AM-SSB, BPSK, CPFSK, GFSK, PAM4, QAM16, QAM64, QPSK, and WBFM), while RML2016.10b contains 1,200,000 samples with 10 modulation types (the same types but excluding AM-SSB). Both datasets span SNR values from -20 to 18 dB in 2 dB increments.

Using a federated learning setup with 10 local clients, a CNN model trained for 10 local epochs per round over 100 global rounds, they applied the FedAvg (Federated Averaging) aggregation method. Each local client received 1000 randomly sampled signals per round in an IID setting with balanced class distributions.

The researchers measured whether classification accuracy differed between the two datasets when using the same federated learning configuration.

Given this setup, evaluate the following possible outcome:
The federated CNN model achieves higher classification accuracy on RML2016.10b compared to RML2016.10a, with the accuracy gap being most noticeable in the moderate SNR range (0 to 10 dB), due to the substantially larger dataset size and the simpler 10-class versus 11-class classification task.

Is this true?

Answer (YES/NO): NO